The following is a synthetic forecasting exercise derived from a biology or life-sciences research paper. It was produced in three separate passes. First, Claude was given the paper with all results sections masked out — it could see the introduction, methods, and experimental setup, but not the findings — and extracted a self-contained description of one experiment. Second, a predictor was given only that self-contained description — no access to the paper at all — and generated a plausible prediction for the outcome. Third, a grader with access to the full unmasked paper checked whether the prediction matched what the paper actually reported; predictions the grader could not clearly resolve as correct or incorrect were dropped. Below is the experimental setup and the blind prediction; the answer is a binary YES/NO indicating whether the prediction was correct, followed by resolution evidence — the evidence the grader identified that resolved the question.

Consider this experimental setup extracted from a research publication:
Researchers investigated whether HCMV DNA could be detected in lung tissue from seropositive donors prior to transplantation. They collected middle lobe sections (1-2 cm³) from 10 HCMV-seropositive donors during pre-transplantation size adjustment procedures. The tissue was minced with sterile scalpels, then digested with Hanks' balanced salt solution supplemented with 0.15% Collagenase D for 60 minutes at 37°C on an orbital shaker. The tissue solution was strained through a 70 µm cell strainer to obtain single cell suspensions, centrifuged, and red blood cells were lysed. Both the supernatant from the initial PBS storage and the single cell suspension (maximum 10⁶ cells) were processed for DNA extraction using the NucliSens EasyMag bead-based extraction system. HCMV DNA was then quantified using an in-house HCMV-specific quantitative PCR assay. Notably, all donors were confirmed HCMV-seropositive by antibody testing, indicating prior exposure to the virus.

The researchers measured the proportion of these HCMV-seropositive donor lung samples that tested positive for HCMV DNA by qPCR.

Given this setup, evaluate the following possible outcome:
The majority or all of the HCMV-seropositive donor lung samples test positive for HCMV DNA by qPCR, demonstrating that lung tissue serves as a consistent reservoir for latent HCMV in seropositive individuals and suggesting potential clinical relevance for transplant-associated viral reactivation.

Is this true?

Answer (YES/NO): NO